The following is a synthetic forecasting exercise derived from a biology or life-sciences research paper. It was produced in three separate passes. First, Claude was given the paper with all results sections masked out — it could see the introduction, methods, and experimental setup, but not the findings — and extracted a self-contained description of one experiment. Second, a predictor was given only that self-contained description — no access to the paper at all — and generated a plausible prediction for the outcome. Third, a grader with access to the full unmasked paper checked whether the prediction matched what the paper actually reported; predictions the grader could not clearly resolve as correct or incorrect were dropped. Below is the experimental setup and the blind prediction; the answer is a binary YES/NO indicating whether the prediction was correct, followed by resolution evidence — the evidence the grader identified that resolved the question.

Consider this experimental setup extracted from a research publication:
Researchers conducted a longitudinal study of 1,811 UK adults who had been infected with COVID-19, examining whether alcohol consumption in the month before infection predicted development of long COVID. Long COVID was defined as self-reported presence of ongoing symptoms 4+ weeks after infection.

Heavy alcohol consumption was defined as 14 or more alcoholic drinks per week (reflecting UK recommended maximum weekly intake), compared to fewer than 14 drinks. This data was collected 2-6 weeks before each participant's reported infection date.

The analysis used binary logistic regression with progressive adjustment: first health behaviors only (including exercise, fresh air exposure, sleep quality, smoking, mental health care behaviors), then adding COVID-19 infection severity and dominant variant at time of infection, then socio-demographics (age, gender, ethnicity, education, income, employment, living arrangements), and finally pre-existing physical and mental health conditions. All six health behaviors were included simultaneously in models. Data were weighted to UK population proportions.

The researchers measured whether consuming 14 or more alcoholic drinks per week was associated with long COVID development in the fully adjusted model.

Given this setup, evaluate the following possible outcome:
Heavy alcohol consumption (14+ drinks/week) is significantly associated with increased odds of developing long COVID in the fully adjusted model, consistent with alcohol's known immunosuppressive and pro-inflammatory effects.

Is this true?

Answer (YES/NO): NO